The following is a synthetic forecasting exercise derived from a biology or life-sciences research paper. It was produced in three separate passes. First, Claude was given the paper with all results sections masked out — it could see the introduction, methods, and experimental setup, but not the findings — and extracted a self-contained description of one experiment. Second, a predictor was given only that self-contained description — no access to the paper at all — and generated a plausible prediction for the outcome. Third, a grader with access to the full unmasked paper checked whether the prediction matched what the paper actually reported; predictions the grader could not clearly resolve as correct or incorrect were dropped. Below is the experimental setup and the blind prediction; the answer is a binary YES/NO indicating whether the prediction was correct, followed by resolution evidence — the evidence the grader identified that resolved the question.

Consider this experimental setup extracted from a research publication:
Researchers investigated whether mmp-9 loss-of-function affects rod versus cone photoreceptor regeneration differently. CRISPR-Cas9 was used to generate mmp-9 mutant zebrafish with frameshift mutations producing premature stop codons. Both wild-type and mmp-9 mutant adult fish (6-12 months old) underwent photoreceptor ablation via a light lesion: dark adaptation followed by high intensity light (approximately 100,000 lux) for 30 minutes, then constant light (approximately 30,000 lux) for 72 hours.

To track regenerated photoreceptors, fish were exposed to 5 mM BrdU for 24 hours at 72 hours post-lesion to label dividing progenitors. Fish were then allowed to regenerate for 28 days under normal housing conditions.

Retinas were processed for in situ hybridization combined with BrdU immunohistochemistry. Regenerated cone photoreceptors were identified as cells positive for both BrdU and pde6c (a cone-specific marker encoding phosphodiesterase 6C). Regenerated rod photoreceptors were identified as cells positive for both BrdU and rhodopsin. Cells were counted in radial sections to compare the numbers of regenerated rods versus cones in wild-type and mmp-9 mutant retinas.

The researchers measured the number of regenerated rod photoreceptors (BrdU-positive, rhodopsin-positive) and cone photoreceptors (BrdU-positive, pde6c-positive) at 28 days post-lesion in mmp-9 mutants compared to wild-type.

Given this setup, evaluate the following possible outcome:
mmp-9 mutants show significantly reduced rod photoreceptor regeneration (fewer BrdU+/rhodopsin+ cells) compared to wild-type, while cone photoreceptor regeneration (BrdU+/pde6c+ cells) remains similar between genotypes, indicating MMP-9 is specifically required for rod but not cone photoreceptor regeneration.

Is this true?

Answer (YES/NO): NO